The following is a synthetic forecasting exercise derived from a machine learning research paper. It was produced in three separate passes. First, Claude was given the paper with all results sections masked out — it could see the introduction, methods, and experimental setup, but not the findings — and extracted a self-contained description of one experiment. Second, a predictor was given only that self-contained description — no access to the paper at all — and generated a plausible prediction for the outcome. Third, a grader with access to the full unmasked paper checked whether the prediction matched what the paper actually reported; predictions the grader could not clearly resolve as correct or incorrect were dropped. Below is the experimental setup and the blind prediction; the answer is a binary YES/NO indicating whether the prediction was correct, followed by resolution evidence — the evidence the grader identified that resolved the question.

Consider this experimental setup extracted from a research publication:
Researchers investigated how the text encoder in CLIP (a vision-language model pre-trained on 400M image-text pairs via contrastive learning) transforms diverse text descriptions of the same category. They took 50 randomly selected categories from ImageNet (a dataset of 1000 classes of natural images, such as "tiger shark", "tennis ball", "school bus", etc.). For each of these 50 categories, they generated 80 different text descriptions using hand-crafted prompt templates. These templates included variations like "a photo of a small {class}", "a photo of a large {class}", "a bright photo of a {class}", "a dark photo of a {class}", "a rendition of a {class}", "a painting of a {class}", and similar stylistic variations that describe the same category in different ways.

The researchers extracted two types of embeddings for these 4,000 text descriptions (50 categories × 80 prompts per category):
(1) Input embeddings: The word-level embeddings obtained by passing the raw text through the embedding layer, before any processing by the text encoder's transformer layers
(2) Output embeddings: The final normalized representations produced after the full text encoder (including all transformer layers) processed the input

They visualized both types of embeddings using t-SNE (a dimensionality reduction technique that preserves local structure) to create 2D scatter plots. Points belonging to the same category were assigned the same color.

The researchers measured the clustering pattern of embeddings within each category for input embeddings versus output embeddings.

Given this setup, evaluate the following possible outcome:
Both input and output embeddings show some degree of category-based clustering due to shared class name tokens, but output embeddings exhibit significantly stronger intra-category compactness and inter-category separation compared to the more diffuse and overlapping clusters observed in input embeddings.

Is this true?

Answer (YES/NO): NO